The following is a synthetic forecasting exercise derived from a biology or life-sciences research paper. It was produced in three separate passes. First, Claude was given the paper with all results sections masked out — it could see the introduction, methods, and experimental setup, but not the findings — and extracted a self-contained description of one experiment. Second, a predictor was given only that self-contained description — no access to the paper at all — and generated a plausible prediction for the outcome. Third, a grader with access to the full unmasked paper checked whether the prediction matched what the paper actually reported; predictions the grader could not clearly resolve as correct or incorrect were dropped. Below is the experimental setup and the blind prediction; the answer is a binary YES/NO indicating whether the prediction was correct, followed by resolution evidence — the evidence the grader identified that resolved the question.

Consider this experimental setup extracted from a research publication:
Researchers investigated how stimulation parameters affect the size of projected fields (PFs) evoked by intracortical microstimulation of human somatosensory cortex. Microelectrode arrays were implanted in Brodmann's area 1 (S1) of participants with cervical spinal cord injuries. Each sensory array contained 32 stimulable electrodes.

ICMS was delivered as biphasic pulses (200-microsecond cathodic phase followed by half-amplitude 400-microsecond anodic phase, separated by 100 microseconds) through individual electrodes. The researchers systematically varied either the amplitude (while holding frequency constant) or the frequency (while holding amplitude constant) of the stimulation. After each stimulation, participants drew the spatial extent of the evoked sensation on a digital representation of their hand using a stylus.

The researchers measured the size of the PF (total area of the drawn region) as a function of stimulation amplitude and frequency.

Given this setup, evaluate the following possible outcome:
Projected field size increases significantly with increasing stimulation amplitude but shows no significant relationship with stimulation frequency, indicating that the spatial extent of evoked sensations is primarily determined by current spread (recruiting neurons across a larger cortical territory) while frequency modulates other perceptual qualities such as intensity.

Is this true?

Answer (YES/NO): NO